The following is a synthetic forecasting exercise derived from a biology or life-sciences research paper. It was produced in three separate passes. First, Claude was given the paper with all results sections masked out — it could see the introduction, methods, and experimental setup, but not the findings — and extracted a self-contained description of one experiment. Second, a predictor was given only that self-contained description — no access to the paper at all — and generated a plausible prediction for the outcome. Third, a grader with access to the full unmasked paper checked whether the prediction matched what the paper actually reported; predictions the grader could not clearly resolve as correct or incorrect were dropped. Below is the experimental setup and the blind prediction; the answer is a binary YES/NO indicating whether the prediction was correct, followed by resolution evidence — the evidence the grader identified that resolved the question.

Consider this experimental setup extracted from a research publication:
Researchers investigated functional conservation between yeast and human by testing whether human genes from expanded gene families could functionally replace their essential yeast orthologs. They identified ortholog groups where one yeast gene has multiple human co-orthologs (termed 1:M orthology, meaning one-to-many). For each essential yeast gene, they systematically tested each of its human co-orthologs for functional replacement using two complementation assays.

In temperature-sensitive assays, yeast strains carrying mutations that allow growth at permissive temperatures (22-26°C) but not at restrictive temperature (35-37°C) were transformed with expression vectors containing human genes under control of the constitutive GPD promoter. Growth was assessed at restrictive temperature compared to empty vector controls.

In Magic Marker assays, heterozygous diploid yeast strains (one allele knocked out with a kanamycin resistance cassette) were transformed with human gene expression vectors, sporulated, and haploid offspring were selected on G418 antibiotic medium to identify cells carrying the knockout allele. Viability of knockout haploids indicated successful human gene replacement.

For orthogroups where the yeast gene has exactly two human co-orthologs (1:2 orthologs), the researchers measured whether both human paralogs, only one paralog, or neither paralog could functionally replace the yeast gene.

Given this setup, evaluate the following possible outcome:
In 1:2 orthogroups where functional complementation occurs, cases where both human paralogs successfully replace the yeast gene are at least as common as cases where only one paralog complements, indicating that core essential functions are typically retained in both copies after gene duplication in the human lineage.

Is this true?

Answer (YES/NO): NO